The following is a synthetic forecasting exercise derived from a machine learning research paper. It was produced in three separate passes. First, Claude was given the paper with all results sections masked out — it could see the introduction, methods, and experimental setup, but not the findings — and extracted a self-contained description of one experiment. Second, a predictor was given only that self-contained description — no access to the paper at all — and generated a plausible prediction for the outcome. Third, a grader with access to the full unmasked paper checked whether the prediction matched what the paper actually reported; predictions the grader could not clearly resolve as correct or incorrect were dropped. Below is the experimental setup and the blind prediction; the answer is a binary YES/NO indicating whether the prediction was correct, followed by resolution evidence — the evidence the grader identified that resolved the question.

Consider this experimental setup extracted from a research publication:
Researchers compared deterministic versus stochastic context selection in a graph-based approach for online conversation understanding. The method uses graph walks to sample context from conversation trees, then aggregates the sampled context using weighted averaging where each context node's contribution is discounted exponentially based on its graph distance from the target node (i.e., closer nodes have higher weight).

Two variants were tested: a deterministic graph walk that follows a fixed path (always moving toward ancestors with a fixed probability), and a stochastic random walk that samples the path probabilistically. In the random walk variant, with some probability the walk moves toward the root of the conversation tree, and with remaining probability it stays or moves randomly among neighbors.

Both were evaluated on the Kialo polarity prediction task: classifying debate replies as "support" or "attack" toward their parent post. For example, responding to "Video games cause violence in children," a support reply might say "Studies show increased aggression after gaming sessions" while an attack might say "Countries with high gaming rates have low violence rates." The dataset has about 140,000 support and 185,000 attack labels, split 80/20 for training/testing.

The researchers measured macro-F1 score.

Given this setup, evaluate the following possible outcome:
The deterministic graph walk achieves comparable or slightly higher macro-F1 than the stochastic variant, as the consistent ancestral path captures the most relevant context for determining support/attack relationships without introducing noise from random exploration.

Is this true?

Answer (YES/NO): NO